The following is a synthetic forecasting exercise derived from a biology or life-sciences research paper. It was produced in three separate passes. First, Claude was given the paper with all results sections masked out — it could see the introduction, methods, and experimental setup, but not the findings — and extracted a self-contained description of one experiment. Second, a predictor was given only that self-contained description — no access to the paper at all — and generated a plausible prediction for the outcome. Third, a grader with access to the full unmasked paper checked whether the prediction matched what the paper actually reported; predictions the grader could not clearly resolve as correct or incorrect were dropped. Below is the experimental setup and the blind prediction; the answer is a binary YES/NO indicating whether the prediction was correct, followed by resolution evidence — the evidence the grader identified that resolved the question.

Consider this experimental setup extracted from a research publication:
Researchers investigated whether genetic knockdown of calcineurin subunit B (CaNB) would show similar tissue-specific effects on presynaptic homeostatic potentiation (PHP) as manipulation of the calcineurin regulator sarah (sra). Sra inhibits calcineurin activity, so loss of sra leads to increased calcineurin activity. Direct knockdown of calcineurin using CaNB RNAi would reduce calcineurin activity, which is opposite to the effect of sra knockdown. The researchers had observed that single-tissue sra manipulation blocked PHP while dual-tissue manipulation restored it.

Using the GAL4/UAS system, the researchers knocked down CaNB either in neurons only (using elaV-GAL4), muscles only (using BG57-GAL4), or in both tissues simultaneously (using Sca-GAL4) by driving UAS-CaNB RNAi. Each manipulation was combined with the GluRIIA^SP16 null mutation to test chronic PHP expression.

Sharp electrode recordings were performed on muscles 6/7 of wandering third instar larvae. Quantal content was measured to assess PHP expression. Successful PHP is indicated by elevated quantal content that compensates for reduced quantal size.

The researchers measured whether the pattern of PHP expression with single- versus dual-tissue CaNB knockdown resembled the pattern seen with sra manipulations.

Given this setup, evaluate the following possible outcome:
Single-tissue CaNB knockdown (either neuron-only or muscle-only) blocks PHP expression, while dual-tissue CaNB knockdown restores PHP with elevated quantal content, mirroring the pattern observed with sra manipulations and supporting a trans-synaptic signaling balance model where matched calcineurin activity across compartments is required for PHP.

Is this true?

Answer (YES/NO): NO